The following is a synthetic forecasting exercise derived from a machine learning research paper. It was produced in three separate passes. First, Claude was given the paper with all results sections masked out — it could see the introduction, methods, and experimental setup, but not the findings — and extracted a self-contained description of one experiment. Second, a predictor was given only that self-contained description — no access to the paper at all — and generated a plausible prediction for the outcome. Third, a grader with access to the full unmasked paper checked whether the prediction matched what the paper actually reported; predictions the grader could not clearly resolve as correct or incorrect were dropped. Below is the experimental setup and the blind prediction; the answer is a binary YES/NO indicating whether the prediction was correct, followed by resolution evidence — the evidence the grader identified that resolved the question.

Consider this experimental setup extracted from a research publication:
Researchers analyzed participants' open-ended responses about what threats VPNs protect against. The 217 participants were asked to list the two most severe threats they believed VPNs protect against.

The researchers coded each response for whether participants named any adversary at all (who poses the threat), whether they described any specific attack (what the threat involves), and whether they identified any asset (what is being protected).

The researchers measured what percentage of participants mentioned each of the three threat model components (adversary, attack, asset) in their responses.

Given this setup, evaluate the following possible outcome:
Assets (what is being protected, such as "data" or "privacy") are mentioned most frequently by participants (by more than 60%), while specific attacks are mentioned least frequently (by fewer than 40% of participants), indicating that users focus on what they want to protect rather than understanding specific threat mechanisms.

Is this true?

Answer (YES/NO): NO